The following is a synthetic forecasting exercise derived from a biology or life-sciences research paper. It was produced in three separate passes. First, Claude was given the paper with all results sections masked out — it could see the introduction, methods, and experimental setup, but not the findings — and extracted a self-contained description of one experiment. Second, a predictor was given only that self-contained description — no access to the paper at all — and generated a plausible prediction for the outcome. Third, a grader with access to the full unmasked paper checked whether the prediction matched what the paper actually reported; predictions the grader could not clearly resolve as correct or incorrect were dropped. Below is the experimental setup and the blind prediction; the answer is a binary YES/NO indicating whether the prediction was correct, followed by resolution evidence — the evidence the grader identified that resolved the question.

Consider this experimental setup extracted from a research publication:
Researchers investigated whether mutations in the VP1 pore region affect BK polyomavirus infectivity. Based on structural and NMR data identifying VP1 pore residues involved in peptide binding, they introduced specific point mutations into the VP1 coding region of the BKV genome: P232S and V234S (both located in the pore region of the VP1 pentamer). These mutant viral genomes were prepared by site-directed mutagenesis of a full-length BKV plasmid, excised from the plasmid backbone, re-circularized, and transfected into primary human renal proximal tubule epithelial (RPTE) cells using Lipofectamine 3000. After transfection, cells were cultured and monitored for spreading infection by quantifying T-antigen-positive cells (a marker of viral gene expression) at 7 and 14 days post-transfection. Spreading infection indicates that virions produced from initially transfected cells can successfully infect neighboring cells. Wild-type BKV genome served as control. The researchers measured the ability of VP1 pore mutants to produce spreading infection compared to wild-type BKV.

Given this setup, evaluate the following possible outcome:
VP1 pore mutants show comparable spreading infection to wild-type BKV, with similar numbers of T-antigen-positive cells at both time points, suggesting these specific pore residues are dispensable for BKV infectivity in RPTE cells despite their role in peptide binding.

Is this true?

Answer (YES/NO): NO